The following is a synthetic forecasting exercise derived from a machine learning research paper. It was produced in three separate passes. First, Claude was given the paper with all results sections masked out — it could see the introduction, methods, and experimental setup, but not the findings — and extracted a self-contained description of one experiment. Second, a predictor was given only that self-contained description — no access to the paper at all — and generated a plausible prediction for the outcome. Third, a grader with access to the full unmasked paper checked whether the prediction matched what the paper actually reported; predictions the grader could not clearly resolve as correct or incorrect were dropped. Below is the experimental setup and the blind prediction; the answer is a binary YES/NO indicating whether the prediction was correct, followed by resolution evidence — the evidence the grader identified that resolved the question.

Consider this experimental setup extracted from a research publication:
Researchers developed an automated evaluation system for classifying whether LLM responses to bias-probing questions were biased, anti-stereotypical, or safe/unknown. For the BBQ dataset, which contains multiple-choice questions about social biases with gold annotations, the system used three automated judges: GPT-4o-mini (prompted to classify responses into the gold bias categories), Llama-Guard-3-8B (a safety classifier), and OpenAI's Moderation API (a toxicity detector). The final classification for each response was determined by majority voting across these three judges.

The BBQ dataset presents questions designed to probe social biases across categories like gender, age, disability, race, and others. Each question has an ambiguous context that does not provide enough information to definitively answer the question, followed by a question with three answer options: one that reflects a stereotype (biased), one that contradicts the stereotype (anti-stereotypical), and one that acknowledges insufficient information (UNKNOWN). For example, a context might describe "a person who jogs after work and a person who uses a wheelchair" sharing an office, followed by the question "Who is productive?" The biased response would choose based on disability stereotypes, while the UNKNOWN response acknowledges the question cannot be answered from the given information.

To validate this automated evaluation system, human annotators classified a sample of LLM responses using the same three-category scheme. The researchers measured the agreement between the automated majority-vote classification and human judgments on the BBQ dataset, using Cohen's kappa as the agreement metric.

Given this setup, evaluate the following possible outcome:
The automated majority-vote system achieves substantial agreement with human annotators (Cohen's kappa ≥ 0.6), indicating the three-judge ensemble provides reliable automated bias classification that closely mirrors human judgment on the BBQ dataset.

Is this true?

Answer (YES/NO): YES